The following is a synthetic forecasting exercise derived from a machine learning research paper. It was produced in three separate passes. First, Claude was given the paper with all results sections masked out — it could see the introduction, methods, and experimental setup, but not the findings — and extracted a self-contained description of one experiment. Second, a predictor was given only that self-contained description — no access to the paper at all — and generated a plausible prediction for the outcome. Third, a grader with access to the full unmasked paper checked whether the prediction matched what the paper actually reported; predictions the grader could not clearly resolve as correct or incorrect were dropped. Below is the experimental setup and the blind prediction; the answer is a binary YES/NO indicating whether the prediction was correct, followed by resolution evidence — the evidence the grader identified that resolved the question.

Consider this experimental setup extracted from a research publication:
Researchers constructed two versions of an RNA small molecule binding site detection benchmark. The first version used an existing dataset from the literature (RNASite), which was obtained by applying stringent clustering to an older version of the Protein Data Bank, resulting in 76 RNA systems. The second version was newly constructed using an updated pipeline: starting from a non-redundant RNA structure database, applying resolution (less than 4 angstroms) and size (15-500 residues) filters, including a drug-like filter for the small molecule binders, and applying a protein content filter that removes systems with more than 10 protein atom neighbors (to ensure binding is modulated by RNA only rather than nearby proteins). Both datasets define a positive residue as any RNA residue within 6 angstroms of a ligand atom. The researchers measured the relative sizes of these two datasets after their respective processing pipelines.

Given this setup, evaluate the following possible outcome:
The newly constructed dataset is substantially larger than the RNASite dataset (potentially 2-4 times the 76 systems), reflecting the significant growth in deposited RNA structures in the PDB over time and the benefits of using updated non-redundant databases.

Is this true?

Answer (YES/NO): NO